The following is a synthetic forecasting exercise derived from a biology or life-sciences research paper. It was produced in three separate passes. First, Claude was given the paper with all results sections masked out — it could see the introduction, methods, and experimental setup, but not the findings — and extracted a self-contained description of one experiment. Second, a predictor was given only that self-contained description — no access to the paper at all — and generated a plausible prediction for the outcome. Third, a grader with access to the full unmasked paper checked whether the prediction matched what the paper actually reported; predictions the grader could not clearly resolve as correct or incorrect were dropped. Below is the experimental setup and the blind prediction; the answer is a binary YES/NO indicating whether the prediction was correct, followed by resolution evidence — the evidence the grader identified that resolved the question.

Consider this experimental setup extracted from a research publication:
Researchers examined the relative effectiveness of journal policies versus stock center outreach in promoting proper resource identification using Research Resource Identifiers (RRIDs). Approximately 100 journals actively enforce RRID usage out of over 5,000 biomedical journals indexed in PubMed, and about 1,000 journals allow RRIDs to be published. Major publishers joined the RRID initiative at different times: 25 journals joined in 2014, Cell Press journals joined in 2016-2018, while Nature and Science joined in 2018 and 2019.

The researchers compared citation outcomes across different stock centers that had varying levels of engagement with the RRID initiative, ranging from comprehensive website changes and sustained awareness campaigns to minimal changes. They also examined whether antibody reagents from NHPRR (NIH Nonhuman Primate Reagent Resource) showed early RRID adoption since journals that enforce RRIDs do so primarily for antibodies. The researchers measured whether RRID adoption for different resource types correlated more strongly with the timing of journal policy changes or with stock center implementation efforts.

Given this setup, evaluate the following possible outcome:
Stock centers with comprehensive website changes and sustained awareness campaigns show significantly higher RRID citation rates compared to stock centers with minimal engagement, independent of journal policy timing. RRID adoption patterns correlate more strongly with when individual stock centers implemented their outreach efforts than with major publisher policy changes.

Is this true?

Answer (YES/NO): YES